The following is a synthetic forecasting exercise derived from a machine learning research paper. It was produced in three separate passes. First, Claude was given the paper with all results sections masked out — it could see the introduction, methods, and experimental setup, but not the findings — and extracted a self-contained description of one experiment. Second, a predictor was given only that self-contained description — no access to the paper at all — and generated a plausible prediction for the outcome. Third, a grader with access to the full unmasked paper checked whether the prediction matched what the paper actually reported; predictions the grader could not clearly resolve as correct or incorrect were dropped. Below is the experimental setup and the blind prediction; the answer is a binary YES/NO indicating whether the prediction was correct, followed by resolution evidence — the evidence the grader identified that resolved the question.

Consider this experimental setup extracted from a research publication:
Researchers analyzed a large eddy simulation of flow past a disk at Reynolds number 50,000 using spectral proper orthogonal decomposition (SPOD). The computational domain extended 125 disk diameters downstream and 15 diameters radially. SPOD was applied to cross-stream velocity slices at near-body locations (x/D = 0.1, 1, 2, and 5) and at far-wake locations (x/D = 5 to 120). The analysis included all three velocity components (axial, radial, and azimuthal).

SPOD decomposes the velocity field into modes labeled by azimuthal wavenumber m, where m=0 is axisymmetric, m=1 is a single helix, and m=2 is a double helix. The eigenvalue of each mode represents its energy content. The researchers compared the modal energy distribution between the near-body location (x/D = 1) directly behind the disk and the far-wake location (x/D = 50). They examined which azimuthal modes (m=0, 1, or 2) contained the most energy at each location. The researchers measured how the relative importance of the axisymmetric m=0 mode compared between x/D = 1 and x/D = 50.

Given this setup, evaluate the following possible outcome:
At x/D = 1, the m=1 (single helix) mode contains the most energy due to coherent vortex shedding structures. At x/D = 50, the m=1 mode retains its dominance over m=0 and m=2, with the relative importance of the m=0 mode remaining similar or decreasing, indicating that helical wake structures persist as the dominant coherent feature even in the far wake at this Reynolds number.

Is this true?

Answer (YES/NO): NO